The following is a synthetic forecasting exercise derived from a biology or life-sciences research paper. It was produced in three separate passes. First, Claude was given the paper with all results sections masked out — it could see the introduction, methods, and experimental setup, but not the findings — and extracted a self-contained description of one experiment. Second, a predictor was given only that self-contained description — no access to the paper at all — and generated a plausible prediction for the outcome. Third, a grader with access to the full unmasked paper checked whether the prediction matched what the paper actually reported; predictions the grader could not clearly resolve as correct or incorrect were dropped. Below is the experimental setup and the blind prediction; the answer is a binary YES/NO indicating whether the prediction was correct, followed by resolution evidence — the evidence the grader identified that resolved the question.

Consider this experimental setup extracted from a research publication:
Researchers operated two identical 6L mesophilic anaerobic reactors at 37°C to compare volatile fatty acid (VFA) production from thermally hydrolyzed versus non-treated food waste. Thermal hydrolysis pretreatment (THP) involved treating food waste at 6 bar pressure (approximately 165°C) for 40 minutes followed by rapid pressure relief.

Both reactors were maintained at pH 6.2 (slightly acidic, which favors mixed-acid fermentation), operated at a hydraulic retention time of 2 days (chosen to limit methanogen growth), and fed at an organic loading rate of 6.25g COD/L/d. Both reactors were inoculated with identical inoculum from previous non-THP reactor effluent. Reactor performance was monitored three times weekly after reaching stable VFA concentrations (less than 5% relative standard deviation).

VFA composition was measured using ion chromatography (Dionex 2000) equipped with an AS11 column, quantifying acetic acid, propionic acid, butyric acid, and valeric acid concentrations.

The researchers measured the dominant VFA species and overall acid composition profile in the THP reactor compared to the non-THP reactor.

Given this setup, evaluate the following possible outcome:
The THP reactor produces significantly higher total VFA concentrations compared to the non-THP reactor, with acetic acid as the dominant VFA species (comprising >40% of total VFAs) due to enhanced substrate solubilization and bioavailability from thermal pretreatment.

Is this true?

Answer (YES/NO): NO